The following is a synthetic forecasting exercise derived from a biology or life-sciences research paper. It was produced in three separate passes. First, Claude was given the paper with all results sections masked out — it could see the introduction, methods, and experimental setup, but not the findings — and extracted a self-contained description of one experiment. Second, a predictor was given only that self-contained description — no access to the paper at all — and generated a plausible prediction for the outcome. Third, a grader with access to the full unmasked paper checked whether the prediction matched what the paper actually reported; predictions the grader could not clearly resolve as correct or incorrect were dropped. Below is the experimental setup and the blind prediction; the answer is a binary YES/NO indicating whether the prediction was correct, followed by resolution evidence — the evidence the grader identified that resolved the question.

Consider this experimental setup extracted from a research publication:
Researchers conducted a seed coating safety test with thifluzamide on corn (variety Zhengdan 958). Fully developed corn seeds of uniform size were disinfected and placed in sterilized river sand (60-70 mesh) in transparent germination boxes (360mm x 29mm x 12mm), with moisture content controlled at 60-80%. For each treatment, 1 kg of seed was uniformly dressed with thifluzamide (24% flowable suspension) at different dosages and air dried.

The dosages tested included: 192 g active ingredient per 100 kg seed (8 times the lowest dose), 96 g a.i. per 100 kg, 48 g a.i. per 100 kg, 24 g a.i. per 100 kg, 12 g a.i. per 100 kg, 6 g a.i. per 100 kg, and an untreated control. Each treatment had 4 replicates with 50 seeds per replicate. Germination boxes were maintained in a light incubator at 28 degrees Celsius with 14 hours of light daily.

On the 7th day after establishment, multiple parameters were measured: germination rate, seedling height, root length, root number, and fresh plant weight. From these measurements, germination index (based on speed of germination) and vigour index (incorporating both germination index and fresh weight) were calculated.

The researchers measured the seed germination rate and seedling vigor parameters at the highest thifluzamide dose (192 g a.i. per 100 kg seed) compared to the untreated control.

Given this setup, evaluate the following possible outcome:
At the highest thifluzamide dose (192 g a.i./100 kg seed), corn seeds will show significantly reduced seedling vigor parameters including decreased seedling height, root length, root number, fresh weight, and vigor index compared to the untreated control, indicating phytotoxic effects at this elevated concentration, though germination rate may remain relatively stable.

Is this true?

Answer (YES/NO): NO